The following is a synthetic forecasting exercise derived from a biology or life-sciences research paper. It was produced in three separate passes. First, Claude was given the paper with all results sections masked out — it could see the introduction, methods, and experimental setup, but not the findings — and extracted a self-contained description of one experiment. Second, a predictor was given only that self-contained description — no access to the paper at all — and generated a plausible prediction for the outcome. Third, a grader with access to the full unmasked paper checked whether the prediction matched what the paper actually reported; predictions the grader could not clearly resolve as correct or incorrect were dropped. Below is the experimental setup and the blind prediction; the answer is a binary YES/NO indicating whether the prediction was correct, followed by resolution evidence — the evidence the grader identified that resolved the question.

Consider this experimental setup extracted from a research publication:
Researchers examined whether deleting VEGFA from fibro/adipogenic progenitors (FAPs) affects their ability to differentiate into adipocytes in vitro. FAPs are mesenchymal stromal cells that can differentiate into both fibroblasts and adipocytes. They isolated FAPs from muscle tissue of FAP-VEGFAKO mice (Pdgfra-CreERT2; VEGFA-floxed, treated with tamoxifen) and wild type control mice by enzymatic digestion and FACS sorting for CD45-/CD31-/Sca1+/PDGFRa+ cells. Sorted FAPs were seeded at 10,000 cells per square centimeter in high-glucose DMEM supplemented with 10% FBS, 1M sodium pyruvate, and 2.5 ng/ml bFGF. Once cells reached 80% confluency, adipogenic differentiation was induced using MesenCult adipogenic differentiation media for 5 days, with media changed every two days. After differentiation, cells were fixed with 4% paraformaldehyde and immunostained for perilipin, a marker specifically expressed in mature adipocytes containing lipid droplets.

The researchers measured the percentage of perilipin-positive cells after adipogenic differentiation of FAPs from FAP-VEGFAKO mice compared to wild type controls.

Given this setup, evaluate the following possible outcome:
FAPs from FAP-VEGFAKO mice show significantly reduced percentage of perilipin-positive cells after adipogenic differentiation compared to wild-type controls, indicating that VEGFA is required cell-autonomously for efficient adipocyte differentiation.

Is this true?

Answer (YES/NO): NO